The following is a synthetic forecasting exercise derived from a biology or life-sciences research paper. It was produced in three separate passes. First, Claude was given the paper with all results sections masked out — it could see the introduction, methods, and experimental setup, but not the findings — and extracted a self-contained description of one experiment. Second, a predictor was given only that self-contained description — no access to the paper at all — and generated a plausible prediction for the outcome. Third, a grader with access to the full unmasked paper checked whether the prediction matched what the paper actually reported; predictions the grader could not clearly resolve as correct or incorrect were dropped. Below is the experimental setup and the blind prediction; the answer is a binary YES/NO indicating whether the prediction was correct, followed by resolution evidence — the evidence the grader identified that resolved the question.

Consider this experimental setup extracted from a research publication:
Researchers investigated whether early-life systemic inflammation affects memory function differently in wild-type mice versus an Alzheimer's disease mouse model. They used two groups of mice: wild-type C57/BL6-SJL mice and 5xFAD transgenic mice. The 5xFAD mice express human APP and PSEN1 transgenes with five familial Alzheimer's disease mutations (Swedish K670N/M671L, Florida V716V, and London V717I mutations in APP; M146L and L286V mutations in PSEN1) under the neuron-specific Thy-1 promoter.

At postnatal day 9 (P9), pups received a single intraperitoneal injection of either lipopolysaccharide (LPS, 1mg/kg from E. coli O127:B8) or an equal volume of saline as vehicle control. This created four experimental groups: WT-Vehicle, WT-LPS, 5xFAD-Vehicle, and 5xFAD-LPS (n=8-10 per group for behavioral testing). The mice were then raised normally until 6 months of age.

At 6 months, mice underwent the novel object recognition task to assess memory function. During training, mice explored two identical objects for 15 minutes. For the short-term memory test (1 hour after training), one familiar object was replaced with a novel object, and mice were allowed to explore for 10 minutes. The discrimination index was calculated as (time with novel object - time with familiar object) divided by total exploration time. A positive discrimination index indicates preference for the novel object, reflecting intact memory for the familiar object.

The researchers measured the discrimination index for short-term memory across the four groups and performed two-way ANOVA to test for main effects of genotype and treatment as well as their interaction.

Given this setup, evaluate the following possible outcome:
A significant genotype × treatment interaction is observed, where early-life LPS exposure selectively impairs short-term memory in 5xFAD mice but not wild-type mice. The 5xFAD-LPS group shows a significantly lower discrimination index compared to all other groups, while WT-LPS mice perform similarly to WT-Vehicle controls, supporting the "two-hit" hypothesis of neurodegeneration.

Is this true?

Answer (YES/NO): NO